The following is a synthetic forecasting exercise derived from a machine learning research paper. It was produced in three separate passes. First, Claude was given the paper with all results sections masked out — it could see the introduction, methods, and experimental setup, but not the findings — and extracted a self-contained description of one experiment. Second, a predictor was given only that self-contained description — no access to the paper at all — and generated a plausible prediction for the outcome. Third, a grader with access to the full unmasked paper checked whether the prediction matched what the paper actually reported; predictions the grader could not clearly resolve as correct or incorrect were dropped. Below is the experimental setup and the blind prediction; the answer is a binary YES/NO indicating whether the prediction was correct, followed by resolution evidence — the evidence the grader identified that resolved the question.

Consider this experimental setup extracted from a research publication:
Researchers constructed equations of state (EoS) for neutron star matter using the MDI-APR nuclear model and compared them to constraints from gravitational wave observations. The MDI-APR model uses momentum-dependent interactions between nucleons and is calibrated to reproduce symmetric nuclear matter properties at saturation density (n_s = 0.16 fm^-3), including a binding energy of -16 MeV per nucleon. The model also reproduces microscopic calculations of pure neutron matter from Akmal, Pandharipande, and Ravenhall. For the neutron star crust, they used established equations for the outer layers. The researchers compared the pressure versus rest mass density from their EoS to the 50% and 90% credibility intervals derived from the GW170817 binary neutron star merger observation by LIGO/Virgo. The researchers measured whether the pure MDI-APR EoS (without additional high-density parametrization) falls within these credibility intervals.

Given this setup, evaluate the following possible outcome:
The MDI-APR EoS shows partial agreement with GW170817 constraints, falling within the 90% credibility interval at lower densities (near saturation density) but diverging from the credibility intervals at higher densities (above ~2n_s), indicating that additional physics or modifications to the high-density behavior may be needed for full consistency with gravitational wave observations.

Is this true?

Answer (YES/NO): NO